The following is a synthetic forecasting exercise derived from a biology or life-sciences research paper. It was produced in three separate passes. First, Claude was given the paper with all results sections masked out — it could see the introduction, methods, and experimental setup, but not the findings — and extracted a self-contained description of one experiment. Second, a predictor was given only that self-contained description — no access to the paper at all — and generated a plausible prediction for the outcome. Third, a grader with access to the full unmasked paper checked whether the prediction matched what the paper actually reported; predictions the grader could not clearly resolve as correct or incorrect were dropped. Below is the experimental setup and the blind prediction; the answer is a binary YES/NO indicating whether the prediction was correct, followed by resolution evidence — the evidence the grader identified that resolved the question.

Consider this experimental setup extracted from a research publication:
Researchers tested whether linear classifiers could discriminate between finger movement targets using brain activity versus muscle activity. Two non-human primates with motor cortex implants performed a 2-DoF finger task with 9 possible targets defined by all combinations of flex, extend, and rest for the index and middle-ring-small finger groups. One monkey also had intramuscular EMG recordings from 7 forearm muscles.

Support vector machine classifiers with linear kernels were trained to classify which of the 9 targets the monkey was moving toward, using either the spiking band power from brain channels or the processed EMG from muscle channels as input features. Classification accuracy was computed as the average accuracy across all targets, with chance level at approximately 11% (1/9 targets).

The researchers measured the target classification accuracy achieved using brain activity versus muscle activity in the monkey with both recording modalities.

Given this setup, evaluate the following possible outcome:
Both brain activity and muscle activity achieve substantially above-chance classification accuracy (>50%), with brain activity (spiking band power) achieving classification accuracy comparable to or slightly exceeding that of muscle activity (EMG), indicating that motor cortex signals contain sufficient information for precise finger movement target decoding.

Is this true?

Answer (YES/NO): NO